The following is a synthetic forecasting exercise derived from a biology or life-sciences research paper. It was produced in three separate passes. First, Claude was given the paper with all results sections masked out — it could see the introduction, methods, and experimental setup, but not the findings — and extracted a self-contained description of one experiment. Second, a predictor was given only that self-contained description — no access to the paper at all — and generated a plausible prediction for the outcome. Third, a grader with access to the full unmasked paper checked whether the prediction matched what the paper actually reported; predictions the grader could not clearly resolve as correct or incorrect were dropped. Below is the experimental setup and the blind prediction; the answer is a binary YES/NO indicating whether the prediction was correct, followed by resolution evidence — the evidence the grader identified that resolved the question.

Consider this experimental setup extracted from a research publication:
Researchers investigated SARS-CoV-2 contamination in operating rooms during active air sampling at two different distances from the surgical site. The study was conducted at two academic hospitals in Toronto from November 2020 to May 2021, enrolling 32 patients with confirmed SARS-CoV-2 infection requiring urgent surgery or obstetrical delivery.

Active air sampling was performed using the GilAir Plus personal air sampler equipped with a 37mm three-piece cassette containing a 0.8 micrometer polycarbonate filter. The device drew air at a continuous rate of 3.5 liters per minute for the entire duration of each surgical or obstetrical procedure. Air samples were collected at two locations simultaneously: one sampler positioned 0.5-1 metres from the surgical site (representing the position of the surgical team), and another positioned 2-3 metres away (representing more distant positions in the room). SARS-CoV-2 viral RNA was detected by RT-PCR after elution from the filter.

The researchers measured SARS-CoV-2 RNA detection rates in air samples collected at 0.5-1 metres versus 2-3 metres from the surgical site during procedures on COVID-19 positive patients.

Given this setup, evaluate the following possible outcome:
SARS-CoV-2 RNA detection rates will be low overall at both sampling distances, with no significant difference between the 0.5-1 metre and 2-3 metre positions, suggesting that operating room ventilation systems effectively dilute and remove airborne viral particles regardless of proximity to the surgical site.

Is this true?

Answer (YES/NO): YES